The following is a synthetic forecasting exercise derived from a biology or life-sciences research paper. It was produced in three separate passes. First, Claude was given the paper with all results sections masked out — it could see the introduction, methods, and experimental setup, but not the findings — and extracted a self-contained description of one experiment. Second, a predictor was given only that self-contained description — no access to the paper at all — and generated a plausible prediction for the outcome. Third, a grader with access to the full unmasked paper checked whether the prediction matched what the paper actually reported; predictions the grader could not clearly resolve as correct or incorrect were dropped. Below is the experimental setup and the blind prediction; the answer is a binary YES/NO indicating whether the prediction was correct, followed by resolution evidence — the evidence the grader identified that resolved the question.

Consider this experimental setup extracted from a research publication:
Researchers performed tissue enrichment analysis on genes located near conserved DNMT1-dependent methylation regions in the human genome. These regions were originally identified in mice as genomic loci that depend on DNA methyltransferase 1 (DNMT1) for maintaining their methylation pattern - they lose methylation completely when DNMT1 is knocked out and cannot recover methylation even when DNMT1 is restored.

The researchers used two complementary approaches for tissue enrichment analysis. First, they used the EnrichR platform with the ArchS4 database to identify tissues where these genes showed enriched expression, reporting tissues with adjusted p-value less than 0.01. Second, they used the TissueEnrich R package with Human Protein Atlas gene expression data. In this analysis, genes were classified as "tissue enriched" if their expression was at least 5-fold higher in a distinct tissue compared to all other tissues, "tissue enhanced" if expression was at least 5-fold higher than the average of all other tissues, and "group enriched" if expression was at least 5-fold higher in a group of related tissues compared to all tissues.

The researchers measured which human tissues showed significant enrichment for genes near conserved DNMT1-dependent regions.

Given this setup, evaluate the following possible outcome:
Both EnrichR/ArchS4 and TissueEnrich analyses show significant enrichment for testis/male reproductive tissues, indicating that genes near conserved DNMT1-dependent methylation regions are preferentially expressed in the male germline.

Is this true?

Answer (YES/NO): NO